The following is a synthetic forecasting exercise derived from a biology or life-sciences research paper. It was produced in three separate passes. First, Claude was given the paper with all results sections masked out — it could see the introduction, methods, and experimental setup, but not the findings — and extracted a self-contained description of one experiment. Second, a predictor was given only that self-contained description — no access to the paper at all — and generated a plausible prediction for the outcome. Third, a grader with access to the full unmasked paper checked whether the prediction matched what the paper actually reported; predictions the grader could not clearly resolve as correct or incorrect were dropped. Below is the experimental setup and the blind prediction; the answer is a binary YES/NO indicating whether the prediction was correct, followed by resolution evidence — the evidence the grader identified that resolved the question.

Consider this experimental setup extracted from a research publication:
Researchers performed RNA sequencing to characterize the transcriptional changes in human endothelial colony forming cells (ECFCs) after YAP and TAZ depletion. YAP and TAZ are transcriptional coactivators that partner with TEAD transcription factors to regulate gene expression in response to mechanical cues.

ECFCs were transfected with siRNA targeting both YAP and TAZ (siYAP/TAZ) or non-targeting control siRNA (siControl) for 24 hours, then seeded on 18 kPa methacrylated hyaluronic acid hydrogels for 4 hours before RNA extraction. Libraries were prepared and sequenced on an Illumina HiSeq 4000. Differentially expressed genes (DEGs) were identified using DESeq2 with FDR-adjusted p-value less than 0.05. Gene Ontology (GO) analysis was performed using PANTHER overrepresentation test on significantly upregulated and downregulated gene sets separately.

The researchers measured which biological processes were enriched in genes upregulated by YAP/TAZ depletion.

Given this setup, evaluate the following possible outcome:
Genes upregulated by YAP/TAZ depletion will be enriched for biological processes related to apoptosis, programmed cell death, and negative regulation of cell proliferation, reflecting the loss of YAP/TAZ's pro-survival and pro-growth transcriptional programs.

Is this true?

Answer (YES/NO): NO